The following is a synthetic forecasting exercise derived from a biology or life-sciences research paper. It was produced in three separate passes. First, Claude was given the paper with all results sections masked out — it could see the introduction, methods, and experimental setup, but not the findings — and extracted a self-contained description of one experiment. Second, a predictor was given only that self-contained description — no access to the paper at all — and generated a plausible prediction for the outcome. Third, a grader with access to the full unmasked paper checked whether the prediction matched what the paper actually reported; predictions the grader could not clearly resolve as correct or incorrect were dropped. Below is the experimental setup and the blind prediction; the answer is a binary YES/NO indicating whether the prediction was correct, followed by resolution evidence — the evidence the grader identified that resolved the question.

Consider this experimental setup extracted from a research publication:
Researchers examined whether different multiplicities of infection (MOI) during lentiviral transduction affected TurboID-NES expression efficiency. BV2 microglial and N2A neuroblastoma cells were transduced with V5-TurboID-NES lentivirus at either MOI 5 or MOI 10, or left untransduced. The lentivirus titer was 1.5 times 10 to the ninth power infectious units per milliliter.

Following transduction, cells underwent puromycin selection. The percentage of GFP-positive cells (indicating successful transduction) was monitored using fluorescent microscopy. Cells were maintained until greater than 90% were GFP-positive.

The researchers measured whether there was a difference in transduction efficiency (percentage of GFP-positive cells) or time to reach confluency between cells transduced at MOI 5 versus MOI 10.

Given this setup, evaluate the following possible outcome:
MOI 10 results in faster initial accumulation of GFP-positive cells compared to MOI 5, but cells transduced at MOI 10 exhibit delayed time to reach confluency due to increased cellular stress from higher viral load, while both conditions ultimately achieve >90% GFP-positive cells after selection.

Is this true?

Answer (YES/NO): NO